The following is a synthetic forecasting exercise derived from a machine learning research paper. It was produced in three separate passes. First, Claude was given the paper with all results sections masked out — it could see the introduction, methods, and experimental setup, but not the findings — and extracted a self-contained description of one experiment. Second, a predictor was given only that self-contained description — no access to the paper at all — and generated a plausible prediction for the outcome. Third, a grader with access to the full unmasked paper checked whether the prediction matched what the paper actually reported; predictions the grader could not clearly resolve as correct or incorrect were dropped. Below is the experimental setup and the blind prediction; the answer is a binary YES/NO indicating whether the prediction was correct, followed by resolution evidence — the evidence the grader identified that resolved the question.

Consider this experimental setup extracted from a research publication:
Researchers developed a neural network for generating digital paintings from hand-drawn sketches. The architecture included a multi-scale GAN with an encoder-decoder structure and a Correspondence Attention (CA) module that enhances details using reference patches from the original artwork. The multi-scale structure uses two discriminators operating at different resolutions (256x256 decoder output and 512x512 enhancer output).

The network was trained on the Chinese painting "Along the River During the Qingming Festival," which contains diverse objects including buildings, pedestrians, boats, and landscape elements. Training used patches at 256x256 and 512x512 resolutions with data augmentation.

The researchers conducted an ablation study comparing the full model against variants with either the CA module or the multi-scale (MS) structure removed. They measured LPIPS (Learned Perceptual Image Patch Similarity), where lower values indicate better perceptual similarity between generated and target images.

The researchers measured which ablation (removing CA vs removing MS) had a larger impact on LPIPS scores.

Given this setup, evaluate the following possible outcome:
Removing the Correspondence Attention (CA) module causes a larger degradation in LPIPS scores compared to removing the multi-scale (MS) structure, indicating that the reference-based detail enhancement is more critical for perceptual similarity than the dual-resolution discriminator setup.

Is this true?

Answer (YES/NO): NO